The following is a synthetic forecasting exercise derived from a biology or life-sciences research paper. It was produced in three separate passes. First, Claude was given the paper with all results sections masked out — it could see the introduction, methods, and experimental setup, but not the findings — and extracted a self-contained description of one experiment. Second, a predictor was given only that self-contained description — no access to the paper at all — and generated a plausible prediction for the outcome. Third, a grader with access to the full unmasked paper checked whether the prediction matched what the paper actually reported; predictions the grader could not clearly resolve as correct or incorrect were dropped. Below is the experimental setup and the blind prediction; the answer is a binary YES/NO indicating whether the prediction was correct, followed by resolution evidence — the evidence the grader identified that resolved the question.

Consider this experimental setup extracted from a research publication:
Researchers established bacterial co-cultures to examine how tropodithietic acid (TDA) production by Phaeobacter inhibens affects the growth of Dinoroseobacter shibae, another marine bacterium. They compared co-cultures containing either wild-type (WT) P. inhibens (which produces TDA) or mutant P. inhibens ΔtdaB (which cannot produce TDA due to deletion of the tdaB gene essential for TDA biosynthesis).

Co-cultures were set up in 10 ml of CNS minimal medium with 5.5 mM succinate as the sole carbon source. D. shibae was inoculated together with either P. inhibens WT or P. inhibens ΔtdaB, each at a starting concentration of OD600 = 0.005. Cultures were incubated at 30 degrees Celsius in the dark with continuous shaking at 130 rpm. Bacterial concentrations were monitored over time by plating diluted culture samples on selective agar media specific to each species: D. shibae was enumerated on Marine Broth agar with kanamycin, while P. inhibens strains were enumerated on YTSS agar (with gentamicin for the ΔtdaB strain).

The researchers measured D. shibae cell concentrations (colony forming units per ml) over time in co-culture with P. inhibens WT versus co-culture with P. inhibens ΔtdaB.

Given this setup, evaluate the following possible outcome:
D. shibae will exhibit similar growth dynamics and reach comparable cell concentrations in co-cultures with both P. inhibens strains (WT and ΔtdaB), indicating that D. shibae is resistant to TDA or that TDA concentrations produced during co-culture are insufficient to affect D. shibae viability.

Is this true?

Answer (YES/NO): YES